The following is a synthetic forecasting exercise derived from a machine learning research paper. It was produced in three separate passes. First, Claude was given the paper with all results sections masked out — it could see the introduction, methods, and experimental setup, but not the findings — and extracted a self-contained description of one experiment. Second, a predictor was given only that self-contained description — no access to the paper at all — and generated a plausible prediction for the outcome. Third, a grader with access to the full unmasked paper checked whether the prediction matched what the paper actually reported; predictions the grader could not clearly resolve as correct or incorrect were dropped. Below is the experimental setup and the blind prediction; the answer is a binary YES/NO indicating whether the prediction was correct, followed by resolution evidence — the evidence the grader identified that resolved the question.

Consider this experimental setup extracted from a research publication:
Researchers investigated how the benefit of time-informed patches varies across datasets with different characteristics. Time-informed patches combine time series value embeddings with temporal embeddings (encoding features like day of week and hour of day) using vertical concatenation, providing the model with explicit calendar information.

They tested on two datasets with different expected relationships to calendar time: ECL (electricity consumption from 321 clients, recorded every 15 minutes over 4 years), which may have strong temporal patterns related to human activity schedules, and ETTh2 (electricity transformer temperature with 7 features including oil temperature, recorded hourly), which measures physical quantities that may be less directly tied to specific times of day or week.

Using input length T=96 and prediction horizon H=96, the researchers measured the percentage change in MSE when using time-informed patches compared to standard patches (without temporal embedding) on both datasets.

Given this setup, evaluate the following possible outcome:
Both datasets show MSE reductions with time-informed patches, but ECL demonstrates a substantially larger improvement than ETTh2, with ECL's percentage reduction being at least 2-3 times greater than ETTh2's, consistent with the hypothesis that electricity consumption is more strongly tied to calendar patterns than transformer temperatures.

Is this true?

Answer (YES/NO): NO